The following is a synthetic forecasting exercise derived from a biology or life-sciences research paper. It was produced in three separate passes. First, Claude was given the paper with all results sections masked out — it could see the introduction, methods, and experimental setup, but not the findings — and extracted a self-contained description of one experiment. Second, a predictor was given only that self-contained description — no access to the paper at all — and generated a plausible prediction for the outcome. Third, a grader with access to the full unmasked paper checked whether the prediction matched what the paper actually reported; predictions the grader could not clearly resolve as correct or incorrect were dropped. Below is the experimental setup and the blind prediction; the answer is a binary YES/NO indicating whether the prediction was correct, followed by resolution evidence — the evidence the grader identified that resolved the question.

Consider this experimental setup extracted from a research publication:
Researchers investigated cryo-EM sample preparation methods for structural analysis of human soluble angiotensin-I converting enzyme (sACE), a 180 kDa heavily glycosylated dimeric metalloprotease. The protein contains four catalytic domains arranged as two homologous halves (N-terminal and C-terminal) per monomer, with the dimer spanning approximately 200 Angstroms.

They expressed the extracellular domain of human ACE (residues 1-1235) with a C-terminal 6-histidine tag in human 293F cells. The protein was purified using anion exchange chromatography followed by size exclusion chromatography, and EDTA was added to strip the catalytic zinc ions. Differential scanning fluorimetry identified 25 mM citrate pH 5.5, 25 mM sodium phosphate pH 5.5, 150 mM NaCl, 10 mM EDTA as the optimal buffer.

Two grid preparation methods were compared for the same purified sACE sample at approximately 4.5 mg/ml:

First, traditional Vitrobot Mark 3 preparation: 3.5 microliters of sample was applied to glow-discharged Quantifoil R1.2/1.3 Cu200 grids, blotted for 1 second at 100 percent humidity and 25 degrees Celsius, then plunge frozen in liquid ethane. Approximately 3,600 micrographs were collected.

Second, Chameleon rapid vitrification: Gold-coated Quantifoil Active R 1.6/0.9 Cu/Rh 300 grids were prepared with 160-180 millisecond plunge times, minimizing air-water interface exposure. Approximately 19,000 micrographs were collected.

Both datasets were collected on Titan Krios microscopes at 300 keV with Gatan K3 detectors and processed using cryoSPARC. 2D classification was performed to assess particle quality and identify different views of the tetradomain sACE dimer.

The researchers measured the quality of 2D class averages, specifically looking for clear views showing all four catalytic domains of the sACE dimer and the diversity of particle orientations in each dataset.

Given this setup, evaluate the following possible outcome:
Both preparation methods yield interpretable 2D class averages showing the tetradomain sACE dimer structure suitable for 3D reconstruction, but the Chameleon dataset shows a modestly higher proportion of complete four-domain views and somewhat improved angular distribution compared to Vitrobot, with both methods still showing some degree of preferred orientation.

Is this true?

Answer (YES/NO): NO